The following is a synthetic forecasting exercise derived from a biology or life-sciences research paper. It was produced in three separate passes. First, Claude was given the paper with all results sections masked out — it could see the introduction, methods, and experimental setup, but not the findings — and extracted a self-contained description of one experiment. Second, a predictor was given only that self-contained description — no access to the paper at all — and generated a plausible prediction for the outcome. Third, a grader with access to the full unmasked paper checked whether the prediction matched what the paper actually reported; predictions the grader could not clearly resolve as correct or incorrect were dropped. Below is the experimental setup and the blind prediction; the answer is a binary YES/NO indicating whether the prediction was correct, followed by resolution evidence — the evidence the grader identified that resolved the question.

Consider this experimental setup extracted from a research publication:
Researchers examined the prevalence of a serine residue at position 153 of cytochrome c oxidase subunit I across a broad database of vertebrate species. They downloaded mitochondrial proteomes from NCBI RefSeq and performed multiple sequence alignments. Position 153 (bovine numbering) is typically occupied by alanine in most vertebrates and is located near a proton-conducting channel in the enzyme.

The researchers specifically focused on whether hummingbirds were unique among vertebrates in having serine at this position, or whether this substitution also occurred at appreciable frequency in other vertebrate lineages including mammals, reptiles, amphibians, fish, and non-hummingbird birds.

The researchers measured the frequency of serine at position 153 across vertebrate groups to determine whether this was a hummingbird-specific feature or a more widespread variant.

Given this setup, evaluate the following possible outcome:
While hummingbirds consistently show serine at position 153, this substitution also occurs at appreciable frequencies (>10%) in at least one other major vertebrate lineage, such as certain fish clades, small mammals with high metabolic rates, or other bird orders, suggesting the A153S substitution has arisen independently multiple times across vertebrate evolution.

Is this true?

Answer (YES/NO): NO